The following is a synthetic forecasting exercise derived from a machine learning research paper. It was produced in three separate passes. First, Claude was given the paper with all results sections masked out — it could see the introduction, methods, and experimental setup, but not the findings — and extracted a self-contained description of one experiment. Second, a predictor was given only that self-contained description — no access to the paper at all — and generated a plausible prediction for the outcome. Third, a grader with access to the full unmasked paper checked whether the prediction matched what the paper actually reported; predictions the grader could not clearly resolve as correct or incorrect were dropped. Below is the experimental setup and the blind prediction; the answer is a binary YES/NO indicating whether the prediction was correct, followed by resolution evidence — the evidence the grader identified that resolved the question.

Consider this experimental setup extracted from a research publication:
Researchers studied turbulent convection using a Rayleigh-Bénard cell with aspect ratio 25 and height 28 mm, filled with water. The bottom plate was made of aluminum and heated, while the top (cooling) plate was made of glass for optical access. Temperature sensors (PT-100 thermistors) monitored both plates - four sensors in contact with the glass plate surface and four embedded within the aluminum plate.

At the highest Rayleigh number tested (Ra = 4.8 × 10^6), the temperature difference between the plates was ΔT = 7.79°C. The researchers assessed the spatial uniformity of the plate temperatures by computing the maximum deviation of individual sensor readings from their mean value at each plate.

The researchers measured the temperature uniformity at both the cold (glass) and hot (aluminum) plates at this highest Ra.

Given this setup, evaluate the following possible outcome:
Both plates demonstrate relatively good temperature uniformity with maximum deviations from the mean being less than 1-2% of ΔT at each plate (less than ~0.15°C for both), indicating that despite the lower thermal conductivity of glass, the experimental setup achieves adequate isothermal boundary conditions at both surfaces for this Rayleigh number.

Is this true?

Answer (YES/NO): NO